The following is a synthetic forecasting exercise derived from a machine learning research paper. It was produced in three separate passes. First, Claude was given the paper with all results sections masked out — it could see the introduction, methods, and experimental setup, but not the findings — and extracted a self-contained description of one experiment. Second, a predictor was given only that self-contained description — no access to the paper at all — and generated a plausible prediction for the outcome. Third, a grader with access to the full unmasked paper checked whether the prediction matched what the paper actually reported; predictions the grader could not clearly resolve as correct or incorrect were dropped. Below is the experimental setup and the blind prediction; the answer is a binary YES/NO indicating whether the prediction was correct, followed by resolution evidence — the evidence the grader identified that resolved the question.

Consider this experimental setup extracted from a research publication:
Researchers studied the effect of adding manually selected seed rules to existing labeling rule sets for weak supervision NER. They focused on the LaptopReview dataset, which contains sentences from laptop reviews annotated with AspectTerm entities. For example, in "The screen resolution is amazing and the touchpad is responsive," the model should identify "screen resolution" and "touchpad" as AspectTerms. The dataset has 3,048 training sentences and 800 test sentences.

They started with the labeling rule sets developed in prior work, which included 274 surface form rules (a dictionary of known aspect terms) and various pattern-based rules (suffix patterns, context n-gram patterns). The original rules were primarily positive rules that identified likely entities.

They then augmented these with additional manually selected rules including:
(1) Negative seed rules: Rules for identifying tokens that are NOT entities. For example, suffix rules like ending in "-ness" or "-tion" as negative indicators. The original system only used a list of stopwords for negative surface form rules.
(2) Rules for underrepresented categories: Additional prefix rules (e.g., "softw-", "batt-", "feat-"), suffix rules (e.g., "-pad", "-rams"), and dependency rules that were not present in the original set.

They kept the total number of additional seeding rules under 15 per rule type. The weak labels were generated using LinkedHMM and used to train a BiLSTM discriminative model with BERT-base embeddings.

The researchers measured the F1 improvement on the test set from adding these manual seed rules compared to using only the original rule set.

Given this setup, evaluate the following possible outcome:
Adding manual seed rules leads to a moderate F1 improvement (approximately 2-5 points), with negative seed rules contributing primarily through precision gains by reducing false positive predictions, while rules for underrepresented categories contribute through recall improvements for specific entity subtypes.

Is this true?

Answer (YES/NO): NO